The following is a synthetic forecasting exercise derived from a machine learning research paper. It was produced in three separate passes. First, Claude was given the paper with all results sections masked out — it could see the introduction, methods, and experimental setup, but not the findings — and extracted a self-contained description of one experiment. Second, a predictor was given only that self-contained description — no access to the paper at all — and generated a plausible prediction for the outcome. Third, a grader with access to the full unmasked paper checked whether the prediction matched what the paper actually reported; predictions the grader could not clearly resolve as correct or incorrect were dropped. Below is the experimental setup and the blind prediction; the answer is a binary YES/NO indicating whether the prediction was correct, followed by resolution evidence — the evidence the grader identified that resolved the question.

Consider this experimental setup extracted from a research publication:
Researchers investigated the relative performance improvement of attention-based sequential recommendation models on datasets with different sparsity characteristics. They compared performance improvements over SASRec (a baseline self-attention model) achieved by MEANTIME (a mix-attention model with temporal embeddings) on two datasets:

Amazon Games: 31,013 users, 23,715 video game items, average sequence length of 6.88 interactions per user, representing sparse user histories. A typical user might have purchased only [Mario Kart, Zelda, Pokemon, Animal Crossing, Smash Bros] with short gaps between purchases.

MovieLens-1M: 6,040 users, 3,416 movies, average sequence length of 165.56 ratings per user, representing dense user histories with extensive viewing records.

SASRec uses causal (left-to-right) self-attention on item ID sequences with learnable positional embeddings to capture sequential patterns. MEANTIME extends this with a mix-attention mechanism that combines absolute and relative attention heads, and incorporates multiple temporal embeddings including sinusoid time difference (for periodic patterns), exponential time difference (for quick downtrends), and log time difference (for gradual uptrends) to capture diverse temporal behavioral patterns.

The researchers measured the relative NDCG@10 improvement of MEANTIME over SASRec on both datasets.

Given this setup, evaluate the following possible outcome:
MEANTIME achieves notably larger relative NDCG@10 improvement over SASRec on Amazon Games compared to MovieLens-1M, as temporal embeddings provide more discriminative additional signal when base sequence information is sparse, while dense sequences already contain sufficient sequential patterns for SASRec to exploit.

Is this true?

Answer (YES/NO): YES